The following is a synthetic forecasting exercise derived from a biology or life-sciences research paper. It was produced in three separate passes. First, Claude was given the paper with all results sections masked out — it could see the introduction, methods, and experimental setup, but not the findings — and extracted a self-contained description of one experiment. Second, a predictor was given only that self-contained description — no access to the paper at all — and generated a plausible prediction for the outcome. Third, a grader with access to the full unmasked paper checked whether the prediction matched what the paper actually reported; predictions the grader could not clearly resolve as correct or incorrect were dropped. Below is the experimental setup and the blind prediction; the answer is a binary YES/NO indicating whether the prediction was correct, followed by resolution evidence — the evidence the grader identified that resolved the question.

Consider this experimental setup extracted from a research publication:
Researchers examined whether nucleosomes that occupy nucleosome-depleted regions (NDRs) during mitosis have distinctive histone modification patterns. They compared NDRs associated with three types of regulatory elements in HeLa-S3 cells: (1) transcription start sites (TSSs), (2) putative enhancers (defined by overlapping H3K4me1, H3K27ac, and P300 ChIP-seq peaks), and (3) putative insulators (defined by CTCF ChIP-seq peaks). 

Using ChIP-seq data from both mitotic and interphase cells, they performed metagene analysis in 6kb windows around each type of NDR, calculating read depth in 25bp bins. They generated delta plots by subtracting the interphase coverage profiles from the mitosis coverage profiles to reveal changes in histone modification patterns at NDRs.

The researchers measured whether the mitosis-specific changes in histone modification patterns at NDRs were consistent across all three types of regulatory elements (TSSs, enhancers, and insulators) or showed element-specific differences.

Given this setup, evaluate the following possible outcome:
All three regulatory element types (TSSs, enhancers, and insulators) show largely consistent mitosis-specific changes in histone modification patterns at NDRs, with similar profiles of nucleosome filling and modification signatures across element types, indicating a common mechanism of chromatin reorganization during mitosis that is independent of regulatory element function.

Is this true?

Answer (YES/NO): YES